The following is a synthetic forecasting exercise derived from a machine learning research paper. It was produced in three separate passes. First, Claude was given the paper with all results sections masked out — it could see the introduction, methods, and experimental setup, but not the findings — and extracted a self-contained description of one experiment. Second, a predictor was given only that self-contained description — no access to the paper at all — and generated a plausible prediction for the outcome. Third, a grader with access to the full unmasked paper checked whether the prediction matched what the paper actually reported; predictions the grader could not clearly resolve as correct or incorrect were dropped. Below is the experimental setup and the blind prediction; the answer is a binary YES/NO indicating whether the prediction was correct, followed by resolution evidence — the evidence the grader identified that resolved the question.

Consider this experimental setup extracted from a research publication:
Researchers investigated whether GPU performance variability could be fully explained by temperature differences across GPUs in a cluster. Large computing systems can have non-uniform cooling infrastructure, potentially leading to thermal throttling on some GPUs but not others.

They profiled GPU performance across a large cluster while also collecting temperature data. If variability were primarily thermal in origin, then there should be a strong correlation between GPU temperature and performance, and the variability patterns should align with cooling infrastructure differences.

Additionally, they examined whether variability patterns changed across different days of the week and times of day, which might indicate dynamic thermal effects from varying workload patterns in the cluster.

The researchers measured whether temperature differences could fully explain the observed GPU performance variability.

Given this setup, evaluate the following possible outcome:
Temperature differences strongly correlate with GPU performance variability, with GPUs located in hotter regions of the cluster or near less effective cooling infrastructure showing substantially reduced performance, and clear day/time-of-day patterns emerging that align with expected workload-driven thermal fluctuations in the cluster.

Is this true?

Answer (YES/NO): NO